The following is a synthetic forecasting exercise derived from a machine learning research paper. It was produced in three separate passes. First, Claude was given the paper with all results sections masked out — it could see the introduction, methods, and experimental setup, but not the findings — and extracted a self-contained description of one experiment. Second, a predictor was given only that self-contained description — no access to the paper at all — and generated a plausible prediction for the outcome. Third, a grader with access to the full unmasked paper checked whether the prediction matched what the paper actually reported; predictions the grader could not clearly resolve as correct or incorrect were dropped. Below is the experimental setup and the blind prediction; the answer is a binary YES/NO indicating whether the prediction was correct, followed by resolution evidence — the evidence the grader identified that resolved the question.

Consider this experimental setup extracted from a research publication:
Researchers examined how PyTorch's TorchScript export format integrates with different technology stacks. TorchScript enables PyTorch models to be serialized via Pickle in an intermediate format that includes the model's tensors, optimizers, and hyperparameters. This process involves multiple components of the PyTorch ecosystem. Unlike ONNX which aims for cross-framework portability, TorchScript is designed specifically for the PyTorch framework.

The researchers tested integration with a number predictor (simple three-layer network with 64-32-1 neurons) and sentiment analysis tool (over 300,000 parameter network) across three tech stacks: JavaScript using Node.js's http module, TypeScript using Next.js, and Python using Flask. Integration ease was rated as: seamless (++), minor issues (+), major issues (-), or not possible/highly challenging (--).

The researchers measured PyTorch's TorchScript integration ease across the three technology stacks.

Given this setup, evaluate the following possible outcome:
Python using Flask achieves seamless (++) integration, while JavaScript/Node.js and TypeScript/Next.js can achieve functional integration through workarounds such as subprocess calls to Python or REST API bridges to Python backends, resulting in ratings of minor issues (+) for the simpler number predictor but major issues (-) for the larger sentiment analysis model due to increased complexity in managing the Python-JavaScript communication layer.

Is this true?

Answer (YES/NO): NO